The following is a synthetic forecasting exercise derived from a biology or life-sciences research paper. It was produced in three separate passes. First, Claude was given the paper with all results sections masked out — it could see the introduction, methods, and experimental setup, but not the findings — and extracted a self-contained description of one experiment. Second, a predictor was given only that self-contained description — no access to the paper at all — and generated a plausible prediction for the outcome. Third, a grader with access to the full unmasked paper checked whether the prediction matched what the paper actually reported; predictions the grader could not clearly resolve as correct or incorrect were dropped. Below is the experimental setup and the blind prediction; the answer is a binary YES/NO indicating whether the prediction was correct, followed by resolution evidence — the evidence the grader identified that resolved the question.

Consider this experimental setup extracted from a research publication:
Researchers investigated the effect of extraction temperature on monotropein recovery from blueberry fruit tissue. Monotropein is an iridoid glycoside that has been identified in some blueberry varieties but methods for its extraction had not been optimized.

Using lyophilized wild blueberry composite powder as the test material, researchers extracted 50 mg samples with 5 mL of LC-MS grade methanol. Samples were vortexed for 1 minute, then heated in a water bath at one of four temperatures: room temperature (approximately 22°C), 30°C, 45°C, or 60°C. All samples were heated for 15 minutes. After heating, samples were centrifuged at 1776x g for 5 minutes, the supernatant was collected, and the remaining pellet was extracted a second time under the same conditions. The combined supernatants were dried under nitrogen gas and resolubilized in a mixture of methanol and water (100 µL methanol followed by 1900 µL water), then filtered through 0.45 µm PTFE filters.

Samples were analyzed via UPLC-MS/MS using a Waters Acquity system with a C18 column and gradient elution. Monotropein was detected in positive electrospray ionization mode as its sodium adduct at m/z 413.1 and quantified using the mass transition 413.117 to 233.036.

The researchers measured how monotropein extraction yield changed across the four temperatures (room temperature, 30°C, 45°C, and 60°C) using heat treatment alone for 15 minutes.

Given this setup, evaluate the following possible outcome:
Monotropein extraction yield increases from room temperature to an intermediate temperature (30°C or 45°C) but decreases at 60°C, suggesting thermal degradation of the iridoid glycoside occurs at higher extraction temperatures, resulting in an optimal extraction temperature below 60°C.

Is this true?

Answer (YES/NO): NO